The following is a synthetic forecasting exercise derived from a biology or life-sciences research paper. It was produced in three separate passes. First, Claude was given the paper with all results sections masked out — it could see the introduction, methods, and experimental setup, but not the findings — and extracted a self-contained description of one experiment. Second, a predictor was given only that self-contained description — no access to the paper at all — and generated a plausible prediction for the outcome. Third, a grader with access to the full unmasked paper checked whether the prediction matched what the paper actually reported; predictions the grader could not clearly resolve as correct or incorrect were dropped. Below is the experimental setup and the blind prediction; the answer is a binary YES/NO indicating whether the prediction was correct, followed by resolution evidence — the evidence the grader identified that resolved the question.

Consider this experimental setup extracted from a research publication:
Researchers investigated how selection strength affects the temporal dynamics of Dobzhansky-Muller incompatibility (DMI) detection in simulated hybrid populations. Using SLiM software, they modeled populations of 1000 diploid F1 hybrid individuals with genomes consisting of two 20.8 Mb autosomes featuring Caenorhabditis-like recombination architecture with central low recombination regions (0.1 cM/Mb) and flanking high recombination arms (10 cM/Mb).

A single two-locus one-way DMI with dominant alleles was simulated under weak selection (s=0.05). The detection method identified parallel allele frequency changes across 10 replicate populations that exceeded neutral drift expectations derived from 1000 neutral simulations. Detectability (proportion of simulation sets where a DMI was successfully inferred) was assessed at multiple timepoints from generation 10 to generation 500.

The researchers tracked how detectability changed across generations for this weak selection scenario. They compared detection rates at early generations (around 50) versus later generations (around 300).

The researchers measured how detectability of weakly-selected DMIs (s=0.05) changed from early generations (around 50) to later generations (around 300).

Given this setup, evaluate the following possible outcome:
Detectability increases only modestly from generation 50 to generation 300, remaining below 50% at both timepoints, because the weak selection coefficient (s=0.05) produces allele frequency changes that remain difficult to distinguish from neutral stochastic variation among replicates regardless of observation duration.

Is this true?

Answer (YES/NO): NO